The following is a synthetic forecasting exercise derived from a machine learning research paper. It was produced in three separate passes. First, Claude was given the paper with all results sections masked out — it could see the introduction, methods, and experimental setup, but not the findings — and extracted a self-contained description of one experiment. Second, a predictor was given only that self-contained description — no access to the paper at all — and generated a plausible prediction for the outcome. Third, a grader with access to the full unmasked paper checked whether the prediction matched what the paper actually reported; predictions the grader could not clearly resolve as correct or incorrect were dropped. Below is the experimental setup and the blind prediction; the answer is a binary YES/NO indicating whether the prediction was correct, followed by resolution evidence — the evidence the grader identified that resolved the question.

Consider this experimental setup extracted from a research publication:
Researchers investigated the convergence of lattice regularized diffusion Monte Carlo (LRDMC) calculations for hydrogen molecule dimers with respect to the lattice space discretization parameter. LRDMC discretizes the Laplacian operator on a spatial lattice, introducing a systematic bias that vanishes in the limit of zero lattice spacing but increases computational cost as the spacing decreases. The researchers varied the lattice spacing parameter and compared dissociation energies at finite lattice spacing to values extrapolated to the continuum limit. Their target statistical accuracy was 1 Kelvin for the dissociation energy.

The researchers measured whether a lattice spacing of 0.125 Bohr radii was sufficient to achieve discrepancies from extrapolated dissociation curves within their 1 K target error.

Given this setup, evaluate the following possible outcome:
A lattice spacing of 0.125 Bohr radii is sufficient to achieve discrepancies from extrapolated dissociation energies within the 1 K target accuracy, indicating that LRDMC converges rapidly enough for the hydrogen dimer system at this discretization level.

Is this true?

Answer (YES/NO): YES